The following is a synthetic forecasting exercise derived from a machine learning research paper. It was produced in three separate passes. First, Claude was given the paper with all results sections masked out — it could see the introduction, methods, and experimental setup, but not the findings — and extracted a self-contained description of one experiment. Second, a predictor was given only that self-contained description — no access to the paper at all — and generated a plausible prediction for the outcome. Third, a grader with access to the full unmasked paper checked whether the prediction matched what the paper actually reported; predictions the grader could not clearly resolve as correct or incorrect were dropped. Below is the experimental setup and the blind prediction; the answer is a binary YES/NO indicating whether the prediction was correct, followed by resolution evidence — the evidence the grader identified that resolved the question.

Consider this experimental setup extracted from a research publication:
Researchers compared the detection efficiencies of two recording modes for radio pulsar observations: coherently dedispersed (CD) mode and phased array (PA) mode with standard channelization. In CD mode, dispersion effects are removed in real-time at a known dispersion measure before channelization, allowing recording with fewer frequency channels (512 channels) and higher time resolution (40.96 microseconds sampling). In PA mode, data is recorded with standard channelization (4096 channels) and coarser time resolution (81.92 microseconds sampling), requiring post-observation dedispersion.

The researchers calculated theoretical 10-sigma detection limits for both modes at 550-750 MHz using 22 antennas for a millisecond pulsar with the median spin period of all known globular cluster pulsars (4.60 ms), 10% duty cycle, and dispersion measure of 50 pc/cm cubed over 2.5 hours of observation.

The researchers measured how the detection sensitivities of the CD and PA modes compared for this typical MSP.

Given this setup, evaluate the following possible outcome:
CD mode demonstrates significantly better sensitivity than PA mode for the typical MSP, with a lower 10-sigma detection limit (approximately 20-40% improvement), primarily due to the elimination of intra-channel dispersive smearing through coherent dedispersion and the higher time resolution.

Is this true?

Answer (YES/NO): NO